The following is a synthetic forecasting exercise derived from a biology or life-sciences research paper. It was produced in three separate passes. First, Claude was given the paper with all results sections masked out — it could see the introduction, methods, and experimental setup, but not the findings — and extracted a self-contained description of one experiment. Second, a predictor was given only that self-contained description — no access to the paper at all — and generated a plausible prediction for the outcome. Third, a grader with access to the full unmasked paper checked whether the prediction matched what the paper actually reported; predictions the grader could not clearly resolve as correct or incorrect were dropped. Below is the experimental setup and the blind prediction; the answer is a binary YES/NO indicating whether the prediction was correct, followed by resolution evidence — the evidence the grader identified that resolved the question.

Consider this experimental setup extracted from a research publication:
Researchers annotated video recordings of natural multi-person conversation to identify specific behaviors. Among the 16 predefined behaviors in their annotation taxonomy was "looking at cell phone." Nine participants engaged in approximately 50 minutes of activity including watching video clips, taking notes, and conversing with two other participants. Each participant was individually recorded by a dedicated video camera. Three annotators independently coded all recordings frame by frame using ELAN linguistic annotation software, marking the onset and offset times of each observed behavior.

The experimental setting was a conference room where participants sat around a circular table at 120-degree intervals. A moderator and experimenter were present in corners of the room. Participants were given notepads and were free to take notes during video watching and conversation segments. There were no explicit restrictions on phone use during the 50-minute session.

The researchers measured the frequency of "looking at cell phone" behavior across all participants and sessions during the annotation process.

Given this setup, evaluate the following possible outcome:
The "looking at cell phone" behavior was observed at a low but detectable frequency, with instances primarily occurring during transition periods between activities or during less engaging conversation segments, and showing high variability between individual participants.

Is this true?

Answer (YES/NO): NO